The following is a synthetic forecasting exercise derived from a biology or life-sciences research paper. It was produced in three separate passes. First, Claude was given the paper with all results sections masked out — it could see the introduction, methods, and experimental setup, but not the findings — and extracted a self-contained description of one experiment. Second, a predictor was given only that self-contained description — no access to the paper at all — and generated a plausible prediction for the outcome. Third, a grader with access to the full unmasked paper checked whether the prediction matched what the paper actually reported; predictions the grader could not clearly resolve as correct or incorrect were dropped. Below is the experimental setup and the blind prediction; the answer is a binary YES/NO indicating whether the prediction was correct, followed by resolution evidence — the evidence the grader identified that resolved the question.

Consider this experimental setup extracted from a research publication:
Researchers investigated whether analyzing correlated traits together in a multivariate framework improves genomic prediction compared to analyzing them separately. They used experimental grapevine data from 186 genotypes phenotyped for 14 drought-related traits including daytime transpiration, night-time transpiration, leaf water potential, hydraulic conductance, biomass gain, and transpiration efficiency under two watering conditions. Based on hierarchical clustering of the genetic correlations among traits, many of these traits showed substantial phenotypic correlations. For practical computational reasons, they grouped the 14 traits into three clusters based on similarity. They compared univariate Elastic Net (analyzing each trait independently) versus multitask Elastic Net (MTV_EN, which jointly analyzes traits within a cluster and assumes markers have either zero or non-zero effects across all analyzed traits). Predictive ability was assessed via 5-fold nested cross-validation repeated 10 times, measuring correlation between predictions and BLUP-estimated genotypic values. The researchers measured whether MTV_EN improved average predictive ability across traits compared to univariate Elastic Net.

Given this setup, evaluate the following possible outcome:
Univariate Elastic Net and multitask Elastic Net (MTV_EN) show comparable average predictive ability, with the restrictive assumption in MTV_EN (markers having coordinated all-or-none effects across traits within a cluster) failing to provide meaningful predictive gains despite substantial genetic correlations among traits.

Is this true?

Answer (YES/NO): NO